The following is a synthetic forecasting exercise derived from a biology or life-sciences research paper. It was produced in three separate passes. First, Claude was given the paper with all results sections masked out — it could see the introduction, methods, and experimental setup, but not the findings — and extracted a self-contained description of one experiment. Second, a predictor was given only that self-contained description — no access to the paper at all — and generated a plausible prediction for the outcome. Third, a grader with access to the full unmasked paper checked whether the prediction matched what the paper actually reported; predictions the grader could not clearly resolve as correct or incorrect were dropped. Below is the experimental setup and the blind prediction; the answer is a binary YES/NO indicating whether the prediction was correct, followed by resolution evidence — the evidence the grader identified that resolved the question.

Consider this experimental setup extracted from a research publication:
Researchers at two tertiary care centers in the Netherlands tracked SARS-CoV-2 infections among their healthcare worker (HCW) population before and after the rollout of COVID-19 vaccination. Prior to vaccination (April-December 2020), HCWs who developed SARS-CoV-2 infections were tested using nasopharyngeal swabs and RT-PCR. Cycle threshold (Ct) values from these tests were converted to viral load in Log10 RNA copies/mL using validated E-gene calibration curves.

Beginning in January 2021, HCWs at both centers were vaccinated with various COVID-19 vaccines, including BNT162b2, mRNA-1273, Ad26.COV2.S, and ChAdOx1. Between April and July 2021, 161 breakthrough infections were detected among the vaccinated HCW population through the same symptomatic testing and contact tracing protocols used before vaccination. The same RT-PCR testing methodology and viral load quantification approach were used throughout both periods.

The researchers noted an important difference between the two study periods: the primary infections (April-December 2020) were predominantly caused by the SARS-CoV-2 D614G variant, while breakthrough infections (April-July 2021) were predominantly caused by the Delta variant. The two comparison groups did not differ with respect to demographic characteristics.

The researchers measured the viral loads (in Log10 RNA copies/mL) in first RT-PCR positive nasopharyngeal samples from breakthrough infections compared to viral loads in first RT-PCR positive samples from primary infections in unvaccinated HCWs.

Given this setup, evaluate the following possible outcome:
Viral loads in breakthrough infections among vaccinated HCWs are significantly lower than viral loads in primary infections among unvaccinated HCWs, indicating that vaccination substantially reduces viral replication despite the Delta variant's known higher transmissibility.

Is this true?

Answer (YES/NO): NO